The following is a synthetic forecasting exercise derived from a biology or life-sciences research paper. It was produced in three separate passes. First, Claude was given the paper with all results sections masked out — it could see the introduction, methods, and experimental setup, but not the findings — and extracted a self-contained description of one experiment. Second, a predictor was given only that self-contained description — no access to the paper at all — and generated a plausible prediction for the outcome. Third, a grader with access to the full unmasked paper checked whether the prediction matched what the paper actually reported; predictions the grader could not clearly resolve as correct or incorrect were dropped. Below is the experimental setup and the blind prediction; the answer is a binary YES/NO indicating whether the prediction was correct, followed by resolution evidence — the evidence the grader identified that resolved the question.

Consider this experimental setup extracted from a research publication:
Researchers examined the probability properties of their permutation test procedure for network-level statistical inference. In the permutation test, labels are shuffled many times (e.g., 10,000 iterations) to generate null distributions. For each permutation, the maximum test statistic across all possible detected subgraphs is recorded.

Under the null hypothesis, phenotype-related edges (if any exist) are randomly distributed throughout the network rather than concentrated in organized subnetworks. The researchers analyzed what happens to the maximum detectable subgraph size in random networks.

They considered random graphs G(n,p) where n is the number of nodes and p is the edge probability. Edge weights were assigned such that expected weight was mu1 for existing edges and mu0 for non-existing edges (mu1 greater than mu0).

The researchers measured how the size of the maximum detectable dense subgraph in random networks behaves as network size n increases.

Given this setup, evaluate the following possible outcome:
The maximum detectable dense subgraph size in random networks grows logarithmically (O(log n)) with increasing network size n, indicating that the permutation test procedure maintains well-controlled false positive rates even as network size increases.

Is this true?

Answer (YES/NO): YES